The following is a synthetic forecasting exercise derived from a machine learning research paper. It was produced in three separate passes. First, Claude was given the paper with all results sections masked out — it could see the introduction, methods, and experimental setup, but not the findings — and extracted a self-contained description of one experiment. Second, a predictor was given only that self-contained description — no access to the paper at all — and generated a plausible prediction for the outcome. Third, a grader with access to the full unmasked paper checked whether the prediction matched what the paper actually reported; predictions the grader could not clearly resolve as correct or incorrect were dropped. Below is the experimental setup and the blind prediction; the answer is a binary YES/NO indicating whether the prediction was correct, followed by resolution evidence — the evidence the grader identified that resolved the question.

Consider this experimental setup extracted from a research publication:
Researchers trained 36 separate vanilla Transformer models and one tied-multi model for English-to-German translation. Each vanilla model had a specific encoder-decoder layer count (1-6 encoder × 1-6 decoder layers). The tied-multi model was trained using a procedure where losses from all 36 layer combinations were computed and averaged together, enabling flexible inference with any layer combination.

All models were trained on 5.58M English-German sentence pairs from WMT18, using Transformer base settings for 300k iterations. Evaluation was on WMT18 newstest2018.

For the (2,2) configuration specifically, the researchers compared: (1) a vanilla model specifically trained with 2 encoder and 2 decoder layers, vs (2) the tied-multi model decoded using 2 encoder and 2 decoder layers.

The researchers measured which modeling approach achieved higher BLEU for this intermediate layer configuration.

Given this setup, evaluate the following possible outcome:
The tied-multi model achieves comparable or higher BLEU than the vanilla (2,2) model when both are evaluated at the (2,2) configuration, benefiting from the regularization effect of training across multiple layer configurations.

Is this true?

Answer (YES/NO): NO